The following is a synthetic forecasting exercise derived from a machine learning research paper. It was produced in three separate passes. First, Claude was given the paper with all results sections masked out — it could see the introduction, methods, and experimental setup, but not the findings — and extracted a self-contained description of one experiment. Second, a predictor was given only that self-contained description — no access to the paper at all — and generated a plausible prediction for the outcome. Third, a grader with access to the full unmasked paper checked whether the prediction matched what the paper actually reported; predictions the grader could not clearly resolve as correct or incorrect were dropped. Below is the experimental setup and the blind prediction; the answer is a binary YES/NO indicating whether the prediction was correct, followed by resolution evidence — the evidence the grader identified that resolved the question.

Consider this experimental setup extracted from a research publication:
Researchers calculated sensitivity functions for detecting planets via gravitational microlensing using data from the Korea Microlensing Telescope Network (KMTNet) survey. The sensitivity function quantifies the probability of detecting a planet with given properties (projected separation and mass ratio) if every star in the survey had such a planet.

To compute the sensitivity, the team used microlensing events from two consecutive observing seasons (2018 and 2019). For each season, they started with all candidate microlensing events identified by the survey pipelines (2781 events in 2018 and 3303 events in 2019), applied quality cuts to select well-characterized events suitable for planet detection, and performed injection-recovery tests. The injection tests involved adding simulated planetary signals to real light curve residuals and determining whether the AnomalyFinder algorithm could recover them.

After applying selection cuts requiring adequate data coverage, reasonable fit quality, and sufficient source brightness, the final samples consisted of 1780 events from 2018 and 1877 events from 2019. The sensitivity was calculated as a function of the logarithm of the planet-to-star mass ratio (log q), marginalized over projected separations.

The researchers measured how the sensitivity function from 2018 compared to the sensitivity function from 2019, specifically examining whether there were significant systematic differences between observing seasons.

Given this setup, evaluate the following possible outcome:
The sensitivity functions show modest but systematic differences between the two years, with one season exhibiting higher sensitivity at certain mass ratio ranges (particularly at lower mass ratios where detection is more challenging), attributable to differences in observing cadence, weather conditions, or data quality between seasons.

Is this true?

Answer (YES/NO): NO